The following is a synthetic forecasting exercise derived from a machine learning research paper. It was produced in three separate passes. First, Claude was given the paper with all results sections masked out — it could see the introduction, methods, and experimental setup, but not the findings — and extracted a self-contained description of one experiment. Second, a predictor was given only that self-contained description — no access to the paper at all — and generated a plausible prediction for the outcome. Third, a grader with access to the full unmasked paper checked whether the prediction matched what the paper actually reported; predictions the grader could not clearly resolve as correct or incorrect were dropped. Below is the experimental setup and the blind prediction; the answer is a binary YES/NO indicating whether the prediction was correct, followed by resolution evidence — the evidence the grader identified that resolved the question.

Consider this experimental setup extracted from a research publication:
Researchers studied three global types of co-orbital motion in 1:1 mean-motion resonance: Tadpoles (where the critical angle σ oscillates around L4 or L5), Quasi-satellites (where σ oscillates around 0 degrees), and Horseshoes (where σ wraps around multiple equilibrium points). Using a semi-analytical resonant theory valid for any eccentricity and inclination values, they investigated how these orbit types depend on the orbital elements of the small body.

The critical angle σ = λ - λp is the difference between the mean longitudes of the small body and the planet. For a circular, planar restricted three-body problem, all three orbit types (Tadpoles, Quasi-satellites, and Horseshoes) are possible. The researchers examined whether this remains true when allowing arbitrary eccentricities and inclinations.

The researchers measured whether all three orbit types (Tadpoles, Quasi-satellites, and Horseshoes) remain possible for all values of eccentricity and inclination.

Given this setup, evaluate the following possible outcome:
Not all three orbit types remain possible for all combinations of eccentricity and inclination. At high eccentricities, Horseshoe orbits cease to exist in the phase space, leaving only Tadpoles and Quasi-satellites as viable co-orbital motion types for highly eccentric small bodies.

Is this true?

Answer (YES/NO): NO